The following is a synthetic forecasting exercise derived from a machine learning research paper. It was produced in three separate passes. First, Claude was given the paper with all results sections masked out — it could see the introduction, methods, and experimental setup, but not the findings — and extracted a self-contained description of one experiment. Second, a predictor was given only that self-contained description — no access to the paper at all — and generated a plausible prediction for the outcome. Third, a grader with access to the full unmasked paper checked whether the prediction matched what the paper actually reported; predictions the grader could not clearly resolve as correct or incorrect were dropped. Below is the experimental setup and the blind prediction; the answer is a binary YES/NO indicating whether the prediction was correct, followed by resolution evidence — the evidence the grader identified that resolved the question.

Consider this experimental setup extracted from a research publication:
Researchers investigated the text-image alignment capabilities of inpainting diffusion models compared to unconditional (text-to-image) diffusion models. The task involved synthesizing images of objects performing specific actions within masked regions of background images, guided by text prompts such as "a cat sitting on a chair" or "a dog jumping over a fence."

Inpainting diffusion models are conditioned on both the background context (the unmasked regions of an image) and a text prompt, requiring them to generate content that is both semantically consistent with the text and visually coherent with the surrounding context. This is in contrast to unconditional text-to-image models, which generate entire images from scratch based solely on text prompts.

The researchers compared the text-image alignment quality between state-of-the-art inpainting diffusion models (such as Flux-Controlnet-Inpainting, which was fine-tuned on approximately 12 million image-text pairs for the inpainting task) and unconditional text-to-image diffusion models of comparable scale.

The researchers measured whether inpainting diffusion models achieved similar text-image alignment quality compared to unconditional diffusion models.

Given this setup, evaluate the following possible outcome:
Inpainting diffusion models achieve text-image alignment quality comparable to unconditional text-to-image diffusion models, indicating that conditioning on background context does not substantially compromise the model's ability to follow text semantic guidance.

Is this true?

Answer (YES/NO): NO